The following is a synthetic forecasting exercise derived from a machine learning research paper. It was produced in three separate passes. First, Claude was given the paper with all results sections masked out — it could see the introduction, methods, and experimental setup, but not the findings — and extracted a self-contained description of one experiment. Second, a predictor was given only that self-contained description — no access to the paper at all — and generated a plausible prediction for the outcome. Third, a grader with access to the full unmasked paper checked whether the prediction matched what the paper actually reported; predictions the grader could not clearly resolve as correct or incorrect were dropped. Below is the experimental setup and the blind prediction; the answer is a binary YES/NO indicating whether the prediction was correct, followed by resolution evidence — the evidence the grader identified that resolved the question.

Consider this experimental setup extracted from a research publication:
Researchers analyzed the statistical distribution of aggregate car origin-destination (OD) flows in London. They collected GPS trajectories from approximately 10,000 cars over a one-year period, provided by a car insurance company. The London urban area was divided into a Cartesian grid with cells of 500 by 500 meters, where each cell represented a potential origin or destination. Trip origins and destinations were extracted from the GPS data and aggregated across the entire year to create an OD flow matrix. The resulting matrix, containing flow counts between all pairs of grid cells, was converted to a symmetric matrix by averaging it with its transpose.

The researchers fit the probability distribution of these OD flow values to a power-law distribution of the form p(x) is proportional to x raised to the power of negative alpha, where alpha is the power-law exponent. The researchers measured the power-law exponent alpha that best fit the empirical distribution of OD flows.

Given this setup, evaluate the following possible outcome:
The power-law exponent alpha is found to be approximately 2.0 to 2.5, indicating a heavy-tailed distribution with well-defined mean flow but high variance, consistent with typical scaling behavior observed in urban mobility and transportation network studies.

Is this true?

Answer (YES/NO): YES